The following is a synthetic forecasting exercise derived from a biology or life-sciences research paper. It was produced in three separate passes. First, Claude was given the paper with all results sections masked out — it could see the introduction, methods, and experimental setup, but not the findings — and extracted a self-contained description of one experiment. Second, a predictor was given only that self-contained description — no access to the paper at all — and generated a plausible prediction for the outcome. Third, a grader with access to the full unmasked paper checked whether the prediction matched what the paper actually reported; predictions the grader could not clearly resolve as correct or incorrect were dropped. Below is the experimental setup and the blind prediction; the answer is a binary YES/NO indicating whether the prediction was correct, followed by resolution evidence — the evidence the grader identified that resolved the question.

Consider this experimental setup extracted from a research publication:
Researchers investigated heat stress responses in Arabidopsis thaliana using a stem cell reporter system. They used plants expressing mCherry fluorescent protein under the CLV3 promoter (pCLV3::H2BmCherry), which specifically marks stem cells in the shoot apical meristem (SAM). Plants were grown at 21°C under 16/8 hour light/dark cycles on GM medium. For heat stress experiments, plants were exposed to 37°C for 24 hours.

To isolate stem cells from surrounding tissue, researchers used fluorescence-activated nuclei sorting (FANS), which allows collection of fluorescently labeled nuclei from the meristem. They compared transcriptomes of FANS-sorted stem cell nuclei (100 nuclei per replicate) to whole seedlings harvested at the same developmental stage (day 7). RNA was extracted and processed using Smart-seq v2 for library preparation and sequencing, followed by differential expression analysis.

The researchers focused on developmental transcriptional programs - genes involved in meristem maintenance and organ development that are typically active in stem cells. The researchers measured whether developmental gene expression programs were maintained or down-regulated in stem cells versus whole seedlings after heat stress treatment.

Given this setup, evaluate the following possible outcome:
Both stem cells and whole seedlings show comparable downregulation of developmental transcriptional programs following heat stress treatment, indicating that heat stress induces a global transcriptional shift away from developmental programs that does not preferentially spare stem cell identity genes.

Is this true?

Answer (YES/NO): NO